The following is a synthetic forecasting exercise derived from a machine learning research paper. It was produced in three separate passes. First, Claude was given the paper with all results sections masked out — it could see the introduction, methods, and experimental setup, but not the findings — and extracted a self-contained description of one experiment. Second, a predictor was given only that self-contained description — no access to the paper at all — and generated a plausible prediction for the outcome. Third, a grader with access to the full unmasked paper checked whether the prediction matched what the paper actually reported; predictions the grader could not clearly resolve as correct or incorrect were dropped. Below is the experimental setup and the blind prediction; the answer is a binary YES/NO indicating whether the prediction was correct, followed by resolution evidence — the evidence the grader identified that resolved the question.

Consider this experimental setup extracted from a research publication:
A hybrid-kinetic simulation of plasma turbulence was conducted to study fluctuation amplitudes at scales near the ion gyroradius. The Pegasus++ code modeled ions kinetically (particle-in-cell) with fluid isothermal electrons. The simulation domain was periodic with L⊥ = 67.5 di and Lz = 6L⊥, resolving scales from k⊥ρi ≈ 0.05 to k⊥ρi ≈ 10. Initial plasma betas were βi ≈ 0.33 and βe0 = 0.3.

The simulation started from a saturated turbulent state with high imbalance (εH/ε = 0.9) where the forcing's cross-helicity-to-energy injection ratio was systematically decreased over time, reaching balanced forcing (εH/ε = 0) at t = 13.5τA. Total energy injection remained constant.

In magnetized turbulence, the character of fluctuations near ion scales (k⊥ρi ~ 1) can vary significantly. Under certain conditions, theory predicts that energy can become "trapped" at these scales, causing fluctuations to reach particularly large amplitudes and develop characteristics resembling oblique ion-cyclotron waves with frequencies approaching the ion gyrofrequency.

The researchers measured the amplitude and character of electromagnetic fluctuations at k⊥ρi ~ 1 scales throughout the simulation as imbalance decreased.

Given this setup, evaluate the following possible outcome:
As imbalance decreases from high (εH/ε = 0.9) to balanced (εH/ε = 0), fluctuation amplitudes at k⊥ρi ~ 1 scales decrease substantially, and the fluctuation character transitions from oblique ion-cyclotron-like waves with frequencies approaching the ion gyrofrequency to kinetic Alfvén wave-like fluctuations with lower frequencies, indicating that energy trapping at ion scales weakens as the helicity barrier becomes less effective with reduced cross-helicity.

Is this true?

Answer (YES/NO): YES